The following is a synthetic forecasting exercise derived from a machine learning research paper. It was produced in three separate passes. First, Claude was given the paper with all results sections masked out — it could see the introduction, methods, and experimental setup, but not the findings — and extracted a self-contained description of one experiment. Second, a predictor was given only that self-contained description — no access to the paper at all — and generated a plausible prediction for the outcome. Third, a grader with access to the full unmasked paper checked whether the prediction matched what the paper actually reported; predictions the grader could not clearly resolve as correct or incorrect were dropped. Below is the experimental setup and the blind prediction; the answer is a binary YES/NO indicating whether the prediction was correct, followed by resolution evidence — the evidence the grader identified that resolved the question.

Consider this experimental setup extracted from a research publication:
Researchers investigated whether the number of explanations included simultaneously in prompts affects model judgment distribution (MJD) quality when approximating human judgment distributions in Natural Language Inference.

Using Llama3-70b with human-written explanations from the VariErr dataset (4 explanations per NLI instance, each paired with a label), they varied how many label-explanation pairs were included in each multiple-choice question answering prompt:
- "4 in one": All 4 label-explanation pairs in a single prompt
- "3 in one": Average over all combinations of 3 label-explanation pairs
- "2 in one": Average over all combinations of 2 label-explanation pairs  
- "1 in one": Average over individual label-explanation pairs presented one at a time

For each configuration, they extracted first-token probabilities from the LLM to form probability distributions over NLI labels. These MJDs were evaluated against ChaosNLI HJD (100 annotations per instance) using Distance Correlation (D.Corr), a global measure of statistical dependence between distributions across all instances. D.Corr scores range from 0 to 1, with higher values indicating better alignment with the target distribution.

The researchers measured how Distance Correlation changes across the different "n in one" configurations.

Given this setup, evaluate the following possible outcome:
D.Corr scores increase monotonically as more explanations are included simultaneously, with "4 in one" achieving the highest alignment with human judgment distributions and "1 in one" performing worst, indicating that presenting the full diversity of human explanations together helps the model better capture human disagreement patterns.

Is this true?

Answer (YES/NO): NO